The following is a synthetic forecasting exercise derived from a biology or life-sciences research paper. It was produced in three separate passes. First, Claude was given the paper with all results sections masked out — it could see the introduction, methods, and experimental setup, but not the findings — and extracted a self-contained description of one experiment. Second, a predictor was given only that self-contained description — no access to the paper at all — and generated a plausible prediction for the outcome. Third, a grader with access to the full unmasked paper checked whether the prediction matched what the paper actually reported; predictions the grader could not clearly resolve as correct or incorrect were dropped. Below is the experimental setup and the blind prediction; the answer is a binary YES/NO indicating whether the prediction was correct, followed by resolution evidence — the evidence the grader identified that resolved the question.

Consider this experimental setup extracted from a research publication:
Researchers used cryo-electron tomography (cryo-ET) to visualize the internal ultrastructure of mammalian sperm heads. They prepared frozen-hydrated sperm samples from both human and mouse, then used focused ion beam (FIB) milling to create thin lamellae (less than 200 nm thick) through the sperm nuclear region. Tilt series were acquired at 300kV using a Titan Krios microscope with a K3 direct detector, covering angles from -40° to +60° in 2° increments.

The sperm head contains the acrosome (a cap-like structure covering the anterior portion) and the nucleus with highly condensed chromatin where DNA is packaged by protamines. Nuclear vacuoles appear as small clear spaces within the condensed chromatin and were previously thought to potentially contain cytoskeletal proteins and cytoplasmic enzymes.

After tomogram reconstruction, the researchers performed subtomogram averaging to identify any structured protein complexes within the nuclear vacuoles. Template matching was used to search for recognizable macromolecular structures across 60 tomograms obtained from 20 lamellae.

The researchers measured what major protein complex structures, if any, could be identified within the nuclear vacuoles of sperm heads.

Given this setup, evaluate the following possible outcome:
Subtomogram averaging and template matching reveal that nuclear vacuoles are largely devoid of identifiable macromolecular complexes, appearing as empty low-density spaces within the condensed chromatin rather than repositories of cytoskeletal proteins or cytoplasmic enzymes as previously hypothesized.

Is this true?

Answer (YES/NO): NO